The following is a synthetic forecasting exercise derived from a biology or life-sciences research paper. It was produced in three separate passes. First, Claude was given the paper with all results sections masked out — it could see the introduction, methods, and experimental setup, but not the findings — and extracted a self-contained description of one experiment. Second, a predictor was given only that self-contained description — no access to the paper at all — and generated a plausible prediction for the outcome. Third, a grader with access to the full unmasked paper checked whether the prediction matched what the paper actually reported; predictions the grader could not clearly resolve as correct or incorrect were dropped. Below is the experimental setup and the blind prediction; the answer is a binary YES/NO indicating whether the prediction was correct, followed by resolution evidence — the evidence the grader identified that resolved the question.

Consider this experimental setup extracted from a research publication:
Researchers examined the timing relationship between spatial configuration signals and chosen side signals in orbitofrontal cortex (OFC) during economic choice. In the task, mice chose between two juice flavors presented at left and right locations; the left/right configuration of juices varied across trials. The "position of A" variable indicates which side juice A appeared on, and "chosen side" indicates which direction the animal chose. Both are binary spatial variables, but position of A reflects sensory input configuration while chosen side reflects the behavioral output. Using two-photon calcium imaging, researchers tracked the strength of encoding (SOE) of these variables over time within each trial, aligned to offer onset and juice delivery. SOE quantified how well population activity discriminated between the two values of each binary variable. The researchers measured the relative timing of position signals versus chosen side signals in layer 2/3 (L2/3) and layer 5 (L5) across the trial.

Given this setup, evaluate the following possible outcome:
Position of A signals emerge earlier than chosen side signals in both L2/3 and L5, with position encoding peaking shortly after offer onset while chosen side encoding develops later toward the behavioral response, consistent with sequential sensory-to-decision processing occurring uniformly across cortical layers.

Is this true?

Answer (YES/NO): NO